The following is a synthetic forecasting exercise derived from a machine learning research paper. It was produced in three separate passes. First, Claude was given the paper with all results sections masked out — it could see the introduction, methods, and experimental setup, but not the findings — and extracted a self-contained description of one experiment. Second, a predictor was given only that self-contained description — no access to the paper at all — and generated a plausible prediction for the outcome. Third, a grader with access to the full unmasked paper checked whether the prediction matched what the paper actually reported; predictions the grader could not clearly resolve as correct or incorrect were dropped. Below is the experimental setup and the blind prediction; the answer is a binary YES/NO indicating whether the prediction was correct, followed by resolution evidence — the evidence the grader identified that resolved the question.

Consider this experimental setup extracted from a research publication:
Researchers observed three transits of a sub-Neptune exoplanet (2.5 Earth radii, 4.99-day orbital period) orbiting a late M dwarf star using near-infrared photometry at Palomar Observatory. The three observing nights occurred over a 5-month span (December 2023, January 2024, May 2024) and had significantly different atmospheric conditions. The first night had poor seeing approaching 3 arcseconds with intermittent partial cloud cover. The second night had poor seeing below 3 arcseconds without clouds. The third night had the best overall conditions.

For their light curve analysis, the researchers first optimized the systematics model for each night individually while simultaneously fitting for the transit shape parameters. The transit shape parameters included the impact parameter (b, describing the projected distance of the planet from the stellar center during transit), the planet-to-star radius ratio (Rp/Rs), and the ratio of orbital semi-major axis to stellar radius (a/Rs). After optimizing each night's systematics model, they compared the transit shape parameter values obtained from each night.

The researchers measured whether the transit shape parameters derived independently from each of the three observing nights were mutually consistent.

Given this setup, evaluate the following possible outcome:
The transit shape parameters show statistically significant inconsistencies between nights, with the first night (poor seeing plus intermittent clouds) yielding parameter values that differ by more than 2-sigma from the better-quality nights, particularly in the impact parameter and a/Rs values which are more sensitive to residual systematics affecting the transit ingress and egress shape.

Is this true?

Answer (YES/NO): NO